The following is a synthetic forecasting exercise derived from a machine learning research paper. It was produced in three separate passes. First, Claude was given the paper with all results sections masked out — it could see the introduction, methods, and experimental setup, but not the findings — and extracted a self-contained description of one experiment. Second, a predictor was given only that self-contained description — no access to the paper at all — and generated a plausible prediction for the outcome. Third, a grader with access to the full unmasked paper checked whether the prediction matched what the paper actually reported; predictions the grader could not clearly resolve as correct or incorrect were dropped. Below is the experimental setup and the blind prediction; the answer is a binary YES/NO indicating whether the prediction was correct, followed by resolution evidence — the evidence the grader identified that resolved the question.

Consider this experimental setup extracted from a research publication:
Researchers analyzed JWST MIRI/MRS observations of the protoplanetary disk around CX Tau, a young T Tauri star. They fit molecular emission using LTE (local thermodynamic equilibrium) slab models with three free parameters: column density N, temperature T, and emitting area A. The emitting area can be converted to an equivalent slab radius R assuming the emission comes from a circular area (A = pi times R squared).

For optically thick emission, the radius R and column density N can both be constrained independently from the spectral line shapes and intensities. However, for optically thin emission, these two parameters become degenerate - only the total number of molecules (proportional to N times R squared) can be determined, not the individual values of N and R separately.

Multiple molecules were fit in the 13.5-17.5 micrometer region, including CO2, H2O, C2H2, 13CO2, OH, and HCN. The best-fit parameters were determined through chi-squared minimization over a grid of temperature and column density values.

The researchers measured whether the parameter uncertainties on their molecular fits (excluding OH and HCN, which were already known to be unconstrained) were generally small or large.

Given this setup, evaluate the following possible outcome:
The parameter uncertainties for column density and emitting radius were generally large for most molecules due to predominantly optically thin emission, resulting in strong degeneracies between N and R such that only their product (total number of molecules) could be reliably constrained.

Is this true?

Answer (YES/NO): NO